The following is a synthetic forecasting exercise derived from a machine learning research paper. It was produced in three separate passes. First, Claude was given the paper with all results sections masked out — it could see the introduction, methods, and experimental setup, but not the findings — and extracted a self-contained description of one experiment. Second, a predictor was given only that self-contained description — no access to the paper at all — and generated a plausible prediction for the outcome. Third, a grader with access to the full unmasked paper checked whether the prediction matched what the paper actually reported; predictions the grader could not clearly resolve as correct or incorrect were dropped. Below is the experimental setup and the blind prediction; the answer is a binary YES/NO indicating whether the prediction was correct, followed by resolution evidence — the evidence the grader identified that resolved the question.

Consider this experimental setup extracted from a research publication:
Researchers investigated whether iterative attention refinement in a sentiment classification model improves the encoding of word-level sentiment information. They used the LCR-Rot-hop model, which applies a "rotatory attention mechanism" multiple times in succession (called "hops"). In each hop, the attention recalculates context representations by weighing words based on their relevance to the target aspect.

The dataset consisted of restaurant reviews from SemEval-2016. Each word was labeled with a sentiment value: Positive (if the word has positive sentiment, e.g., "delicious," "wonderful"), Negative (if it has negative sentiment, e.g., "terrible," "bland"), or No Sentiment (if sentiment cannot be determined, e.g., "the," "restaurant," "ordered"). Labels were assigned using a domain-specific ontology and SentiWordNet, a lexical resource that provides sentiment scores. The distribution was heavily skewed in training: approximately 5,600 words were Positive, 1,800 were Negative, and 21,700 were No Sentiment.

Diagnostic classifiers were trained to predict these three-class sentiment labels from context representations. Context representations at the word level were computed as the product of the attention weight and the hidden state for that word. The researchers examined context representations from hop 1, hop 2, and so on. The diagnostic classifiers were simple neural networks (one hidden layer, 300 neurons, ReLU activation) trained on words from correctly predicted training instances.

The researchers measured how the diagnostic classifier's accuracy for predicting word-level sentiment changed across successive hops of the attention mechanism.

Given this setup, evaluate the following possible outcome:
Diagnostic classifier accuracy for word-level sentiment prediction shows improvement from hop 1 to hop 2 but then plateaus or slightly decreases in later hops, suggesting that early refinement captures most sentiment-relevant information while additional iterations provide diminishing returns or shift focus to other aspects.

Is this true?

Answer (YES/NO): NO